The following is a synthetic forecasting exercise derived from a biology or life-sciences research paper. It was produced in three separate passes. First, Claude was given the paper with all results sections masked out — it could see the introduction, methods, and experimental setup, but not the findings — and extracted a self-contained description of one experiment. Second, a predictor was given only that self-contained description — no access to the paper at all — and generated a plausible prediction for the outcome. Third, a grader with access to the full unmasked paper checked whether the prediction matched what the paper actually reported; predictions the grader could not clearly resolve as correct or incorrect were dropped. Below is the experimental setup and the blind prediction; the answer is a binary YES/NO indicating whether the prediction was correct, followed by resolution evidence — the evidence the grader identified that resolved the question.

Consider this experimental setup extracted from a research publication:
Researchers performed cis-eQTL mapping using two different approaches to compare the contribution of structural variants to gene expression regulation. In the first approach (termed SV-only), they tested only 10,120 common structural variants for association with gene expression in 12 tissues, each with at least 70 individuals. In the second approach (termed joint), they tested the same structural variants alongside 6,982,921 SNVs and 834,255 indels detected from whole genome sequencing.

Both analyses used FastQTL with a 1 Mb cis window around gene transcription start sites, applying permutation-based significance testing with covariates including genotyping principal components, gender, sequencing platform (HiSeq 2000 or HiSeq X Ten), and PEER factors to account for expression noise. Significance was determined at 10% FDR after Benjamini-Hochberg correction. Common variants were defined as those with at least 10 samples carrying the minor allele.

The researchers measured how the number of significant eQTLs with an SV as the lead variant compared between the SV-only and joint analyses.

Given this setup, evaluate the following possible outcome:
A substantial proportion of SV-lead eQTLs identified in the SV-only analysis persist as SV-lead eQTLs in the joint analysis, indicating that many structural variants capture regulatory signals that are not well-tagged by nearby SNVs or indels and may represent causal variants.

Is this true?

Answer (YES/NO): YES